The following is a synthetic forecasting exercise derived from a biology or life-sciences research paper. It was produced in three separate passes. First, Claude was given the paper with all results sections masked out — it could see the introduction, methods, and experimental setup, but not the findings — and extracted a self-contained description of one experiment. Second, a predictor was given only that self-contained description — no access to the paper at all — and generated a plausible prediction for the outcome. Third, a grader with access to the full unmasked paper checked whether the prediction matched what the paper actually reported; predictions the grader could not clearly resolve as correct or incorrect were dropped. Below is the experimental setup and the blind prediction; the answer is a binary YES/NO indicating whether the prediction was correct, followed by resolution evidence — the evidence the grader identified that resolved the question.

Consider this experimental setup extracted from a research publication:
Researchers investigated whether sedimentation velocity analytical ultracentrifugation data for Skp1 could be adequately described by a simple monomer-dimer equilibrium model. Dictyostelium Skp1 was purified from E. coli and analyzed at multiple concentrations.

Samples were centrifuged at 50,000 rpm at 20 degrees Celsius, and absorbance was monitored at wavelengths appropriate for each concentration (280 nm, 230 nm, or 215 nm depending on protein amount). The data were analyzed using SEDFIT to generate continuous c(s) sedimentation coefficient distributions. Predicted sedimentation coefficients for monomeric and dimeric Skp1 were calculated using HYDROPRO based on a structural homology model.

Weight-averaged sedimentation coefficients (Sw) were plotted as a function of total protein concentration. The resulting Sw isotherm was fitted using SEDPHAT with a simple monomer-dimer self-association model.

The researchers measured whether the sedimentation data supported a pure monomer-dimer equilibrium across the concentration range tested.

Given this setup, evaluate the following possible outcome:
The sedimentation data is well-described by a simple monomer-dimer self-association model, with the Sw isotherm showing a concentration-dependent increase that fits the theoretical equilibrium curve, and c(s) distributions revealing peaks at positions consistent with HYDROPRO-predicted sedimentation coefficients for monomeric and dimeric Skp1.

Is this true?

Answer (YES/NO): YES